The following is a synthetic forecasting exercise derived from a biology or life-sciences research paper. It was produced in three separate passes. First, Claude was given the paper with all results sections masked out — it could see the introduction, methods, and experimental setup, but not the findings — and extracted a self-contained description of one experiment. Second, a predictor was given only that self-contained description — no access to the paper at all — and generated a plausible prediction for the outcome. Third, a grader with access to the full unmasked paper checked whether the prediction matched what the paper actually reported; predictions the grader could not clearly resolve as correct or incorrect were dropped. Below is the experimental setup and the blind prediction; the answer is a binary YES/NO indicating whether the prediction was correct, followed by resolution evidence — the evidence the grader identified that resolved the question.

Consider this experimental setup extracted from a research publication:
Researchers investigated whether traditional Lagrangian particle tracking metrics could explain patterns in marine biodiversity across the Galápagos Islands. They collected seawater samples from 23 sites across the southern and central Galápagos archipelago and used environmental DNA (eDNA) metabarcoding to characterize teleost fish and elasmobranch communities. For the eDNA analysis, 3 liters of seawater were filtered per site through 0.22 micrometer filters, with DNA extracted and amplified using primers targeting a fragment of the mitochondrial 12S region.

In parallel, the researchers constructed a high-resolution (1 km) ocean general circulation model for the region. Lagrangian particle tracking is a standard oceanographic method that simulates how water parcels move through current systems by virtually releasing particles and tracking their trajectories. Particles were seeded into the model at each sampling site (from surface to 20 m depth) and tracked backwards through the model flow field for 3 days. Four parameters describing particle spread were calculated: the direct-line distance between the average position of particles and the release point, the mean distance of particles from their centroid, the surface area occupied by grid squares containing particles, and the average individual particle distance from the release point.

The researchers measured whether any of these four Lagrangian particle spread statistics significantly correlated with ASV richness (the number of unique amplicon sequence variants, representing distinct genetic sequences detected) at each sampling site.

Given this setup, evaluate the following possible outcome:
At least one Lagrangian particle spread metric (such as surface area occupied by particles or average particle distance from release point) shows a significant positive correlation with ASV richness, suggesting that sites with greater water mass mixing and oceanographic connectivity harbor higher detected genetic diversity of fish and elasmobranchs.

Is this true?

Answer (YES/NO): NO